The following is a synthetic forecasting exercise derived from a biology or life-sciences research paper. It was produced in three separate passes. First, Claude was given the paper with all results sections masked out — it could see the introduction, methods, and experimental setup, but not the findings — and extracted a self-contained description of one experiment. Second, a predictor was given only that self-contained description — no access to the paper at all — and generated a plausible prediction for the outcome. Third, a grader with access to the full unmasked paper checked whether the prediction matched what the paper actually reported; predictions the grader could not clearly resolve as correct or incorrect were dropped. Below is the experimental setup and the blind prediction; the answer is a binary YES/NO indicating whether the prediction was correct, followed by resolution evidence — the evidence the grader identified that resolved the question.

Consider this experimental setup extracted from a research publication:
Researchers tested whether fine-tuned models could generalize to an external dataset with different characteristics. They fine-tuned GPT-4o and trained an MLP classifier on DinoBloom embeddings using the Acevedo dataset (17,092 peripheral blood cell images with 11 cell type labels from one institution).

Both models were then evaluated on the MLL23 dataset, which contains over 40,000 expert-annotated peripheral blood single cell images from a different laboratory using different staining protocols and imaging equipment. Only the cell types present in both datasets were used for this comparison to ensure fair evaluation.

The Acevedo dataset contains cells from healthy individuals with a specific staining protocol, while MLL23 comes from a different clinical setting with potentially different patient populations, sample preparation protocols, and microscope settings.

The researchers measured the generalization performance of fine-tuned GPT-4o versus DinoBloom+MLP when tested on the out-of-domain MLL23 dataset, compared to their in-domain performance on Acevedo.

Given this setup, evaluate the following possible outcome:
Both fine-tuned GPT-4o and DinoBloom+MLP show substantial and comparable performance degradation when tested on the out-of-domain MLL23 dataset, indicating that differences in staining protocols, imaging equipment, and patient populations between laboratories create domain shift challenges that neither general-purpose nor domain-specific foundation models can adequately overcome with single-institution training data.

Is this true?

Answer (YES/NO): NO